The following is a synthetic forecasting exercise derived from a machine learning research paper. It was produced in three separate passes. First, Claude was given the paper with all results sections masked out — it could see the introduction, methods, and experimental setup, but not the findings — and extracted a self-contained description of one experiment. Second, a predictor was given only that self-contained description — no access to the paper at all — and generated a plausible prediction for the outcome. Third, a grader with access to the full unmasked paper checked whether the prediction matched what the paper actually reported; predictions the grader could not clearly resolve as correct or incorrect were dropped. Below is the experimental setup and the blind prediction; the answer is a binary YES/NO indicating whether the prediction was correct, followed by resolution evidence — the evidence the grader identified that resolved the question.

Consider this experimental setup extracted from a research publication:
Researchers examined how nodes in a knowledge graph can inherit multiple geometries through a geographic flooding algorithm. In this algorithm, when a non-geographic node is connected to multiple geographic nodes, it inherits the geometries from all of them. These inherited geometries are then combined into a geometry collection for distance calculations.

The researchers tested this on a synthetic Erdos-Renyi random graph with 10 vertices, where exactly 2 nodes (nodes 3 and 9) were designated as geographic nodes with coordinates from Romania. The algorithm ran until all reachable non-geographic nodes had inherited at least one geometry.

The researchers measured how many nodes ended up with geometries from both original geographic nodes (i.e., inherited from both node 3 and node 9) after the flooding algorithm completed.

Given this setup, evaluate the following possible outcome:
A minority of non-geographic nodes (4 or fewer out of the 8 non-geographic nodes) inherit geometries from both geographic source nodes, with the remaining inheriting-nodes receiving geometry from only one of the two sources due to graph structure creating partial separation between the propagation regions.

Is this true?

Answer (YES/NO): YES